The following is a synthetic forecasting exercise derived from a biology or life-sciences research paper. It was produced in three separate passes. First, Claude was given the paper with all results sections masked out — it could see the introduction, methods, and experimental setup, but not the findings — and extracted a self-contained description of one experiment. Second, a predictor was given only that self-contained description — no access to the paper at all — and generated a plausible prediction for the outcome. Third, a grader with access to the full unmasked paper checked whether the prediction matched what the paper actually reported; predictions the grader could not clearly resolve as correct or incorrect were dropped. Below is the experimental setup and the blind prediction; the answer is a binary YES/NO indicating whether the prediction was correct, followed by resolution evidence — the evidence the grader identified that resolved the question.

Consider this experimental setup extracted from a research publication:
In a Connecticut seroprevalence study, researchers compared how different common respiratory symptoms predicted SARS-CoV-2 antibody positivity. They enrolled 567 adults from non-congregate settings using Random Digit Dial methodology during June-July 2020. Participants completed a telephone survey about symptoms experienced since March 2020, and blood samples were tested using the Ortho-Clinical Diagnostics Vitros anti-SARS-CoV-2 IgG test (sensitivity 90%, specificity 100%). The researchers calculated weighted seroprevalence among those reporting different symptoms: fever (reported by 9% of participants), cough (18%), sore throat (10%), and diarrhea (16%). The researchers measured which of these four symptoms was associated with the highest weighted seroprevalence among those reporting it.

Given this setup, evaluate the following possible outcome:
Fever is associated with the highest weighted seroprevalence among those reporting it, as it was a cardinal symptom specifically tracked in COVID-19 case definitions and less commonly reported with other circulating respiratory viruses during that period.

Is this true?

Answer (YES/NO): YES